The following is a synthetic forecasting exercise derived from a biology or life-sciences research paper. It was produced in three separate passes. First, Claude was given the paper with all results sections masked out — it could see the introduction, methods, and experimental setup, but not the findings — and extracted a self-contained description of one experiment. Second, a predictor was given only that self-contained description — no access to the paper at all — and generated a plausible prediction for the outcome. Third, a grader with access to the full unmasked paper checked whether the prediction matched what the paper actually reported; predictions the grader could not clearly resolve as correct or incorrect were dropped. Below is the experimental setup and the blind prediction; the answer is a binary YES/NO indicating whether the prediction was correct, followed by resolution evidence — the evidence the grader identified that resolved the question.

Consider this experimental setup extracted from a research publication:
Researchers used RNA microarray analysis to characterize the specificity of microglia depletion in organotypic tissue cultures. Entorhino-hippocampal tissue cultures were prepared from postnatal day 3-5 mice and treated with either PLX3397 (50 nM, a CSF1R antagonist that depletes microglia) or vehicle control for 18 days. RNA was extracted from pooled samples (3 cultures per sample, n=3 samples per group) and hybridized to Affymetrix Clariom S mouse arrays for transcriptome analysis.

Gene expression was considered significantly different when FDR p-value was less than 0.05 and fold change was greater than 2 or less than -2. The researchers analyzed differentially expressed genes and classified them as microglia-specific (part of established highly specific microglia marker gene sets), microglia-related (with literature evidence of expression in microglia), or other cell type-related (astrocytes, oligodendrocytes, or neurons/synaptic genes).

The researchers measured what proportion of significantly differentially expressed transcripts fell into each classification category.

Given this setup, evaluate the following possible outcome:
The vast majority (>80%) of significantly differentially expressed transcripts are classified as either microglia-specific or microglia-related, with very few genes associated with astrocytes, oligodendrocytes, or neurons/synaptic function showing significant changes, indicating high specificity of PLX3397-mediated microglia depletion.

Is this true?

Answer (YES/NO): YES